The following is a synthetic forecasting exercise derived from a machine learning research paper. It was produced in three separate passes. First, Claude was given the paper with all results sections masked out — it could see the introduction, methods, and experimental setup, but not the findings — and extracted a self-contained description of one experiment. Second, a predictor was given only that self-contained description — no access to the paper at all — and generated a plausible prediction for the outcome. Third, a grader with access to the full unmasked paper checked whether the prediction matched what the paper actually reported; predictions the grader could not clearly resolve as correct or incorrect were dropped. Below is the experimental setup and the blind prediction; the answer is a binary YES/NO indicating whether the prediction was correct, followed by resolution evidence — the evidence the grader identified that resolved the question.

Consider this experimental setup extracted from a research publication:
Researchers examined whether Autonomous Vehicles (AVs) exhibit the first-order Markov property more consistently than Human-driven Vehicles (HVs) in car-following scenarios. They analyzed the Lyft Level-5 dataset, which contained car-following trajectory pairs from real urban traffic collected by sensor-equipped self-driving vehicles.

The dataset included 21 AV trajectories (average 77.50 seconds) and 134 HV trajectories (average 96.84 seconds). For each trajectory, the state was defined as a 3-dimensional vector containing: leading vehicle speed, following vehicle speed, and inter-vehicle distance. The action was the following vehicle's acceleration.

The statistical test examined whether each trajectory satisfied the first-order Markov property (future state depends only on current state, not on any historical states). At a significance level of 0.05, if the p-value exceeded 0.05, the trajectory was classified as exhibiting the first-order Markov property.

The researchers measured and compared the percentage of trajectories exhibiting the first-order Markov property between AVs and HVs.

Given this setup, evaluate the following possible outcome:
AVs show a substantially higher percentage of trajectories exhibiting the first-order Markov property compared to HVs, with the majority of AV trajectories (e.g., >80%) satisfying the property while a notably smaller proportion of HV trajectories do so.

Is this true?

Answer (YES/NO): NO